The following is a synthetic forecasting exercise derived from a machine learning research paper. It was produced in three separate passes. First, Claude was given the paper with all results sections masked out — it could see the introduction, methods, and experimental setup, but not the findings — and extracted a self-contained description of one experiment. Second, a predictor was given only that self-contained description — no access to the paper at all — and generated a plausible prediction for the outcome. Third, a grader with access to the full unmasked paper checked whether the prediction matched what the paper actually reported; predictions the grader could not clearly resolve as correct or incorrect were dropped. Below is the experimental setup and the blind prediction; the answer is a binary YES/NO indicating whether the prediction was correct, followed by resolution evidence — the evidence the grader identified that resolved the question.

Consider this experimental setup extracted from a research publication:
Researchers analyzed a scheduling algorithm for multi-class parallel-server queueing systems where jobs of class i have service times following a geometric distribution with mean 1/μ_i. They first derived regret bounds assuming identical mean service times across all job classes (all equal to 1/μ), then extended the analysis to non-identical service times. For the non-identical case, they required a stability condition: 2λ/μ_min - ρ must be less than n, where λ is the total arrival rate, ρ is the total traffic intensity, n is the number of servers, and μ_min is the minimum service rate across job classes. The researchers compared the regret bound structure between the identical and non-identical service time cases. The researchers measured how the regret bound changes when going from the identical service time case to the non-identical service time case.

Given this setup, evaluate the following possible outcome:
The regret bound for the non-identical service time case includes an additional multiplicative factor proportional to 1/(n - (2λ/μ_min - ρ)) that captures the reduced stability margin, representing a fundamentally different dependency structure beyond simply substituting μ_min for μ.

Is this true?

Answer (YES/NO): YES